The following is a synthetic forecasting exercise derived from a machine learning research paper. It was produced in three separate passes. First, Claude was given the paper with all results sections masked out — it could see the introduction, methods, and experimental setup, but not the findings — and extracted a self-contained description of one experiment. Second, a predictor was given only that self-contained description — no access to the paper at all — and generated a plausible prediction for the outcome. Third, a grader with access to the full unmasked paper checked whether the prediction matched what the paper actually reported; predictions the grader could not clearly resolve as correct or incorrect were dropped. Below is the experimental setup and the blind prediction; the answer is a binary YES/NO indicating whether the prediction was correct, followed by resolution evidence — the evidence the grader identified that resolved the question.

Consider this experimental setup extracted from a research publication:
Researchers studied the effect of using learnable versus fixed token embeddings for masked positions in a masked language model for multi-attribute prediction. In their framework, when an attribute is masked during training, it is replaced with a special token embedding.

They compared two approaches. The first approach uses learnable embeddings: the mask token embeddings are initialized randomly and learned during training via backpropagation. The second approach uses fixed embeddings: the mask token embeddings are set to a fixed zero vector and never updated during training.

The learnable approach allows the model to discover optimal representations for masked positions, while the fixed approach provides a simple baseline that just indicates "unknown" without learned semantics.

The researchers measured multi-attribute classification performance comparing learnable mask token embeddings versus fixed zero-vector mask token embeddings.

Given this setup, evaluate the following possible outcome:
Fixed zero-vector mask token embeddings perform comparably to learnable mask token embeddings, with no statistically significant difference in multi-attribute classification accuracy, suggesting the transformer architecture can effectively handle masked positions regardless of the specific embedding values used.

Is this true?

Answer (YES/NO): NO